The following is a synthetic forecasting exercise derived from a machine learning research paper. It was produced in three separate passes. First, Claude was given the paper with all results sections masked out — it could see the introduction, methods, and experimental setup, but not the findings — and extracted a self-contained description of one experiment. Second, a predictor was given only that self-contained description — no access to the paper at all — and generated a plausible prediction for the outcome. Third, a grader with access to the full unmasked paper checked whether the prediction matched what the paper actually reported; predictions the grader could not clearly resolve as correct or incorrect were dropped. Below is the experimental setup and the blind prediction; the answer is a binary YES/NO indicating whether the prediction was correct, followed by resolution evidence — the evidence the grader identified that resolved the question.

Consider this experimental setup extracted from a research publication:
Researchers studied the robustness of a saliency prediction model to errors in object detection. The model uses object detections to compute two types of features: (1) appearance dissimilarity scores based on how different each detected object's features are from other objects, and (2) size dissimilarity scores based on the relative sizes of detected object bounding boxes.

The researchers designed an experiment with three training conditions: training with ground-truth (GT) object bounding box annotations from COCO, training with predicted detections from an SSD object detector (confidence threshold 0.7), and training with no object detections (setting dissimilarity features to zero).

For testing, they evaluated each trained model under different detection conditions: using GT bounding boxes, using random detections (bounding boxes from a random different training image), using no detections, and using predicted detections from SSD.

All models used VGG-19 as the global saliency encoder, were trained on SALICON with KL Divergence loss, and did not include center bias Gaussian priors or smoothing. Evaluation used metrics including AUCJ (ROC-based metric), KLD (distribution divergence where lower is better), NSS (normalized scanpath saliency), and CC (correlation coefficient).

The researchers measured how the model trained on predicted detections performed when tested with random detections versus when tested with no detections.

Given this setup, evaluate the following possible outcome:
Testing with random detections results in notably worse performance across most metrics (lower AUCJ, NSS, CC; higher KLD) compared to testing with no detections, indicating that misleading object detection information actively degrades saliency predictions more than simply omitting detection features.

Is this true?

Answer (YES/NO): NO